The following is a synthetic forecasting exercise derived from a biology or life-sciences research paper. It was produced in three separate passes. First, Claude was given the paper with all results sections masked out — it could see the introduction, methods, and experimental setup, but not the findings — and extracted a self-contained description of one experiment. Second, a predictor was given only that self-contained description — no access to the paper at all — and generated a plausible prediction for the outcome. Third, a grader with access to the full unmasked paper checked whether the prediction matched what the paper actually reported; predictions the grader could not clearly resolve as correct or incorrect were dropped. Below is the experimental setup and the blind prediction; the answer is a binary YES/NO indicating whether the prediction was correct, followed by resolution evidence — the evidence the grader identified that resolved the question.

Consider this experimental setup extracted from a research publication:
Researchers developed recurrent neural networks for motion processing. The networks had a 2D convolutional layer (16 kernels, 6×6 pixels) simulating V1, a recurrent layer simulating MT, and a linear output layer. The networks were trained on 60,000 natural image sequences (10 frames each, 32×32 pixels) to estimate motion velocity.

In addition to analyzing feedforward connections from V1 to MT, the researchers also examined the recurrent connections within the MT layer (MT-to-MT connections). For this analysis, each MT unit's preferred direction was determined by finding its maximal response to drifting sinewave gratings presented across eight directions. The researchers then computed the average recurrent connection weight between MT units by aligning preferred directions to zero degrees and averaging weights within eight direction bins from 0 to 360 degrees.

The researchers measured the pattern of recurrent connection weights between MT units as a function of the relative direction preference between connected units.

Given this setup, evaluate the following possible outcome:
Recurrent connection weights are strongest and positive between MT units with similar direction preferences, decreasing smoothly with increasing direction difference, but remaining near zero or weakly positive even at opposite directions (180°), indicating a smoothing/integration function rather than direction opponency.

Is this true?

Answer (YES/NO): NO